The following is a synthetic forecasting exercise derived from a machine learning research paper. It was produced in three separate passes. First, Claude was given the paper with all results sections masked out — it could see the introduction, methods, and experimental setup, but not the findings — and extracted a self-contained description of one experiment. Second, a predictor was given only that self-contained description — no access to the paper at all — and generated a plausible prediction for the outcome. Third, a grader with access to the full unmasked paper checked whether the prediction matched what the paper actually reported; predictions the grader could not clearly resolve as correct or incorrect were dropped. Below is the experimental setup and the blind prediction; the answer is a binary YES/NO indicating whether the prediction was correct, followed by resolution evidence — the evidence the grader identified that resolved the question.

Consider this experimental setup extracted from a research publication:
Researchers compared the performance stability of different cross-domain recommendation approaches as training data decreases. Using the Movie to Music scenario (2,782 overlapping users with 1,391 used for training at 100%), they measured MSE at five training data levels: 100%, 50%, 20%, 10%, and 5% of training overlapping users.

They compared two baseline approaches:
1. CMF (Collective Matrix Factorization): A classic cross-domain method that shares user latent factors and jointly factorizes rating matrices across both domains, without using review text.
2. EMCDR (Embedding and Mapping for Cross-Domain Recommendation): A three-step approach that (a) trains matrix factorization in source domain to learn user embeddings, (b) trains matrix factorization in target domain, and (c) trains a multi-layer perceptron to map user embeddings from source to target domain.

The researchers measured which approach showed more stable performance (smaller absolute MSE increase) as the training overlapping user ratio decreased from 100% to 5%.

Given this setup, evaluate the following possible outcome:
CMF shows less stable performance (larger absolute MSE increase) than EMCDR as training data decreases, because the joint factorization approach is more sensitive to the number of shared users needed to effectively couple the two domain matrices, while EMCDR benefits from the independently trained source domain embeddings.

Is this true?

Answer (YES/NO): NO